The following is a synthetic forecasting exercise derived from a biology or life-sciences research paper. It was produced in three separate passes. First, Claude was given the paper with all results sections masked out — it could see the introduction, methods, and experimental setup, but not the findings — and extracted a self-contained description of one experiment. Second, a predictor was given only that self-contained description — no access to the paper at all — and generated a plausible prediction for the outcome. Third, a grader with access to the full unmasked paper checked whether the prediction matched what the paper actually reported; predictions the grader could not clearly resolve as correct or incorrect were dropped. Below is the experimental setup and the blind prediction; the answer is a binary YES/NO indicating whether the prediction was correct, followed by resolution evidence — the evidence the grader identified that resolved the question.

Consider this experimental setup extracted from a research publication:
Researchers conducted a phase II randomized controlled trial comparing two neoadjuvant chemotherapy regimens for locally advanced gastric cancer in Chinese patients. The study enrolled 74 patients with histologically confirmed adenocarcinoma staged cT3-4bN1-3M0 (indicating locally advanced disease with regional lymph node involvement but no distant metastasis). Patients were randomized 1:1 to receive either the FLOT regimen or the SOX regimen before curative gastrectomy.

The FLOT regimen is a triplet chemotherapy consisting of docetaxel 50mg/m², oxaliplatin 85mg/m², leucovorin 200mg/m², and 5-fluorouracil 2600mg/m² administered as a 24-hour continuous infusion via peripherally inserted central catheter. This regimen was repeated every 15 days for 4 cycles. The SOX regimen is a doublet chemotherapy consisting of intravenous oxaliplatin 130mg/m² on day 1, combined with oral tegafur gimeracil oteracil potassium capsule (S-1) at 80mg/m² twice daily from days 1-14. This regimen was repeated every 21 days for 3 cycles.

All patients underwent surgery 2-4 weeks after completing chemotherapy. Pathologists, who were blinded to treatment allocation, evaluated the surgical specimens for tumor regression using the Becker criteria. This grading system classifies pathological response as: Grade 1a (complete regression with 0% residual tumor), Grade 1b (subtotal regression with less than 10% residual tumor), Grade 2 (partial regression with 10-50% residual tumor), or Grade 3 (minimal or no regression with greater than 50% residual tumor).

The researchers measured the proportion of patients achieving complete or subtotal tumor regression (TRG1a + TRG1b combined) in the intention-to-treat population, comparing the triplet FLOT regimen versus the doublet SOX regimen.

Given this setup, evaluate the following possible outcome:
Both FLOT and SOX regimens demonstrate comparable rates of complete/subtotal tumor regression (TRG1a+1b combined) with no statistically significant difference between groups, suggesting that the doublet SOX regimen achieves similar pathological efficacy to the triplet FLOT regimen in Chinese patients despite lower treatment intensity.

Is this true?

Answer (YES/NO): YES